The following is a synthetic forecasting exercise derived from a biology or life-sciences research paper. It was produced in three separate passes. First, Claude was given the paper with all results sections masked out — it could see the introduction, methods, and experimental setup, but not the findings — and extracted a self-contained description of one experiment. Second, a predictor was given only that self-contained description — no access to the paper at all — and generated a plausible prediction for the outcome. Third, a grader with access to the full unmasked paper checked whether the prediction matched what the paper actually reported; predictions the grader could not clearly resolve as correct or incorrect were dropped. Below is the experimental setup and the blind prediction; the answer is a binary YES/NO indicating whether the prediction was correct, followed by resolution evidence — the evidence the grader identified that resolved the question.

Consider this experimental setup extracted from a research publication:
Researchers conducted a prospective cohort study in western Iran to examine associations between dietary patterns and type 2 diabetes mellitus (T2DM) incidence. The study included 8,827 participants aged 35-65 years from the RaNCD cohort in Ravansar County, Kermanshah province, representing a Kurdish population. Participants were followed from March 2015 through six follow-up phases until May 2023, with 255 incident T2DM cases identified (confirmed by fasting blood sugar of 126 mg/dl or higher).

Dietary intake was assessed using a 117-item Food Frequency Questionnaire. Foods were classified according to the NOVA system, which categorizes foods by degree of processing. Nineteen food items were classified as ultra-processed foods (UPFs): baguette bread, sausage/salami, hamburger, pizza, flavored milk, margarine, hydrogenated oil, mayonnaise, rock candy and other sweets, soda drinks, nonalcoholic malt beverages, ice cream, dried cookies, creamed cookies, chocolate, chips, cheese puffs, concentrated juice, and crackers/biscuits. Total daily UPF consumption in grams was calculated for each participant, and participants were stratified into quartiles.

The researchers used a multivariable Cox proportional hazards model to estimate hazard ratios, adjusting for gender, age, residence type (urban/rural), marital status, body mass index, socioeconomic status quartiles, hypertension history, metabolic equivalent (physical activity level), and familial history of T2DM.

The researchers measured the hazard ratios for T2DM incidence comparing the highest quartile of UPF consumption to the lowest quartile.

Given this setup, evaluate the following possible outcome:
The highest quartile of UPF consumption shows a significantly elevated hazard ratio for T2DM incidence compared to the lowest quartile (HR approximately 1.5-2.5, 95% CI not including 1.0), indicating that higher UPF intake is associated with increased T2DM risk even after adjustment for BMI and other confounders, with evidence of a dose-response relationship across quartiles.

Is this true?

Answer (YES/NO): NO